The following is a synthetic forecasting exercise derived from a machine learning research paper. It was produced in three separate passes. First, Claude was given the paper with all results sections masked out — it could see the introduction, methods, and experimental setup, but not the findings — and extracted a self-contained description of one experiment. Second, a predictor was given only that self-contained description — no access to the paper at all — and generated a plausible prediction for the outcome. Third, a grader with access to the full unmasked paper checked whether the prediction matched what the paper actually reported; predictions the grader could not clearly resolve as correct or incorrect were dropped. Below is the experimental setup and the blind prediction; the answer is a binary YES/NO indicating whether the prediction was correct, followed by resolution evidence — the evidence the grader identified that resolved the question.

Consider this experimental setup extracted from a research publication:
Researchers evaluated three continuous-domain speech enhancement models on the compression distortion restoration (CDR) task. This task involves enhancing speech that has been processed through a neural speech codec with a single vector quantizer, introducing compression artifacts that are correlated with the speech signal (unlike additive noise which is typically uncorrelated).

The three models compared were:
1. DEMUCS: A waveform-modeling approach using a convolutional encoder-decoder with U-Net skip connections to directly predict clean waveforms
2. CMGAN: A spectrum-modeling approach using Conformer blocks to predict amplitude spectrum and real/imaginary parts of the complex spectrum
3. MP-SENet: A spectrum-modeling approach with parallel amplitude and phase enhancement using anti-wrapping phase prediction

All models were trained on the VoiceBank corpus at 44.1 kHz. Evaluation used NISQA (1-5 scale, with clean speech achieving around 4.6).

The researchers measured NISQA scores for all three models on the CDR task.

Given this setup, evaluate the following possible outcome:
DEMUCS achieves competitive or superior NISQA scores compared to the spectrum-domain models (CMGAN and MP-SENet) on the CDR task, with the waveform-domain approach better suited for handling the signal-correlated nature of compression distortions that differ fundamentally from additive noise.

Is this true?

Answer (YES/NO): NO